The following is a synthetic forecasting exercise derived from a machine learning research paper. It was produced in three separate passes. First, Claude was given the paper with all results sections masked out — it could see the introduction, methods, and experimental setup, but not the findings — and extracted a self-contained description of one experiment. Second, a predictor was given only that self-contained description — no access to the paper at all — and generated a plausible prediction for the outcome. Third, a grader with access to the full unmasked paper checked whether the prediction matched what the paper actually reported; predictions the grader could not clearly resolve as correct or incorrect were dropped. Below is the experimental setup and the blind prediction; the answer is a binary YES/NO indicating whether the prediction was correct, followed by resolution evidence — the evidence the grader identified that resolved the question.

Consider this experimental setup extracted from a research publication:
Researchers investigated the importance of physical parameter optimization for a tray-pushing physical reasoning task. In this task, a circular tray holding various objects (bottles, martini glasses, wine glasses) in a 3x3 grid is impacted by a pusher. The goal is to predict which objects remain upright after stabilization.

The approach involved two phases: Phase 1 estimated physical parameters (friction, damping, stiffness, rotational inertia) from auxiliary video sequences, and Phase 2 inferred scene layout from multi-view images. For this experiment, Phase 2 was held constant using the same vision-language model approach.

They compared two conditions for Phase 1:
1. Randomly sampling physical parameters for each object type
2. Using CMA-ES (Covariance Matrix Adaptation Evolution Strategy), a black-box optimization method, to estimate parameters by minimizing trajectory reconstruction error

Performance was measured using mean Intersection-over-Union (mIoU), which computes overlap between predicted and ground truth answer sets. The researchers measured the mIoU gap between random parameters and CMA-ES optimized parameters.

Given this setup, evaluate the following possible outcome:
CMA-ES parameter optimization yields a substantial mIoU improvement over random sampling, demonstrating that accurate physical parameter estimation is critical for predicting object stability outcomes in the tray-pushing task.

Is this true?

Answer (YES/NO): YES